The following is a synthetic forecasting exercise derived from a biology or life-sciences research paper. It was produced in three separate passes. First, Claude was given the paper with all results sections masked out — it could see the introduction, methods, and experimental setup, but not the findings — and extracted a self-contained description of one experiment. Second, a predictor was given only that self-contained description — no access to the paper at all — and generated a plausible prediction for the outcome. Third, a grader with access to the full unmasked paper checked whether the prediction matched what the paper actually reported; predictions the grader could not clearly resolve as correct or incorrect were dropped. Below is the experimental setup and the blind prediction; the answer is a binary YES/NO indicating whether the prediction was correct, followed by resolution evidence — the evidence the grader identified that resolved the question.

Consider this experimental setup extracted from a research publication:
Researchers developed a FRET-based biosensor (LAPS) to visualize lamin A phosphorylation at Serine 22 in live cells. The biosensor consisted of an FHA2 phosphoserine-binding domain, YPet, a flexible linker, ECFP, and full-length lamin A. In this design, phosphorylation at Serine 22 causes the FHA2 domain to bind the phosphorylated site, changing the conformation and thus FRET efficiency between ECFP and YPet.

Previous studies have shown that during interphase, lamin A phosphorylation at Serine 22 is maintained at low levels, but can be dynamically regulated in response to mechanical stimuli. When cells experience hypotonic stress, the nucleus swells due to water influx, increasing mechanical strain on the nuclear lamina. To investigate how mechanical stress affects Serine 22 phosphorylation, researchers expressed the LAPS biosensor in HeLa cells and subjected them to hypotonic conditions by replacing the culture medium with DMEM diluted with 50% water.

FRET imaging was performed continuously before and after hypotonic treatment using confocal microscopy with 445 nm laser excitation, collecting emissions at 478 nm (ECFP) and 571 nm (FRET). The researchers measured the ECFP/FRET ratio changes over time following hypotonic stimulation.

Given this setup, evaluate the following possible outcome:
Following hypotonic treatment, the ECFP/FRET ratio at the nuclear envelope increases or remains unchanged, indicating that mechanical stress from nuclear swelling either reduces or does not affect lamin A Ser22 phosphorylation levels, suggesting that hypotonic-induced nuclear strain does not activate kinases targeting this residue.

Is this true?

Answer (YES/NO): YES